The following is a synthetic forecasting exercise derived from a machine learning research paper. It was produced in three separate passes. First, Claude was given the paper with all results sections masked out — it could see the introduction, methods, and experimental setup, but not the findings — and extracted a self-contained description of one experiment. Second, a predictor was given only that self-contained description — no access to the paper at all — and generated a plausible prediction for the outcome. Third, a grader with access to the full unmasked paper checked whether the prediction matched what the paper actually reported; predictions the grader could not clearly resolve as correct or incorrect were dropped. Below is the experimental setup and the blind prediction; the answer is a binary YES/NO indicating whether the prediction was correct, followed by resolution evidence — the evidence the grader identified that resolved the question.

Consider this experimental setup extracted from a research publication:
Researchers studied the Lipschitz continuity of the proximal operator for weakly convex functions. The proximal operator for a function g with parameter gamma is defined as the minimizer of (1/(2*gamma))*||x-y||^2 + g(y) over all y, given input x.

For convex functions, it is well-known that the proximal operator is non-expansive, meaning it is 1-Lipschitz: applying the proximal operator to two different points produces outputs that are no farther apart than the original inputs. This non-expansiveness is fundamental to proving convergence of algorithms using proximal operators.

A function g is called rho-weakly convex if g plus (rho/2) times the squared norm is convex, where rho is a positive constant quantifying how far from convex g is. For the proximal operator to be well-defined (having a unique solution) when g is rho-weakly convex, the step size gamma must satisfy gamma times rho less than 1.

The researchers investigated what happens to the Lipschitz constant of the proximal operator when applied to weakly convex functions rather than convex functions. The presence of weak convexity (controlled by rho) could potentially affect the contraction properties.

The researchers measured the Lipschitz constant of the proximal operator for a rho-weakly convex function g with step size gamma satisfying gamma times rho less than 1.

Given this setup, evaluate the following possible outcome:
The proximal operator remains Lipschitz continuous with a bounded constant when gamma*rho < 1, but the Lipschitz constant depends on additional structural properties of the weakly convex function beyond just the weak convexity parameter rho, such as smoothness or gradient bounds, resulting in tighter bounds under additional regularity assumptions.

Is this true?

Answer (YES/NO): NO